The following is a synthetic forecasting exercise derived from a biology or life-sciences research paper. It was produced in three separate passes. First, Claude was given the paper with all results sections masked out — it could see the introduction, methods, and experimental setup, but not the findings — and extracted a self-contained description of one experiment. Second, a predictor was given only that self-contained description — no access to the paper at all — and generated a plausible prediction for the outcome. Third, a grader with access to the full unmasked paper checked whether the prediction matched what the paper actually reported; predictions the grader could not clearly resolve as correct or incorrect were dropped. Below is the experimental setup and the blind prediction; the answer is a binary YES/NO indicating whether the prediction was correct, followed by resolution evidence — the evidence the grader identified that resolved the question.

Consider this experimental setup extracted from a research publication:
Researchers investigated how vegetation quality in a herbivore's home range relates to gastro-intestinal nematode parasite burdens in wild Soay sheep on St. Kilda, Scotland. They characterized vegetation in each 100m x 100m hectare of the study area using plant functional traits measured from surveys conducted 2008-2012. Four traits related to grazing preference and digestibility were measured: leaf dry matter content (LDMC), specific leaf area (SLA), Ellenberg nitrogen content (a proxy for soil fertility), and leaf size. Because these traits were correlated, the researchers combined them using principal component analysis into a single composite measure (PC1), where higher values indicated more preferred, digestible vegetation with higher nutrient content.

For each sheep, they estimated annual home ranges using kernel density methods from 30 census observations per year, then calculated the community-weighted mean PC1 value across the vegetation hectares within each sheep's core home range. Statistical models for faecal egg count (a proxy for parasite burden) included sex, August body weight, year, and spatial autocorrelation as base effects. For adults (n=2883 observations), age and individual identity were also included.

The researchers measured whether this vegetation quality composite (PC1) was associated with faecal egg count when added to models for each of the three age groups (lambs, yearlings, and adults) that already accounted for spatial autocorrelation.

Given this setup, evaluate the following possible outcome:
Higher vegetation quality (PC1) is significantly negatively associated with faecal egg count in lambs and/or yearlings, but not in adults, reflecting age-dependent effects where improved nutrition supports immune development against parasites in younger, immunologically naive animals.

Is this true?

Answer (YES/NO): NO